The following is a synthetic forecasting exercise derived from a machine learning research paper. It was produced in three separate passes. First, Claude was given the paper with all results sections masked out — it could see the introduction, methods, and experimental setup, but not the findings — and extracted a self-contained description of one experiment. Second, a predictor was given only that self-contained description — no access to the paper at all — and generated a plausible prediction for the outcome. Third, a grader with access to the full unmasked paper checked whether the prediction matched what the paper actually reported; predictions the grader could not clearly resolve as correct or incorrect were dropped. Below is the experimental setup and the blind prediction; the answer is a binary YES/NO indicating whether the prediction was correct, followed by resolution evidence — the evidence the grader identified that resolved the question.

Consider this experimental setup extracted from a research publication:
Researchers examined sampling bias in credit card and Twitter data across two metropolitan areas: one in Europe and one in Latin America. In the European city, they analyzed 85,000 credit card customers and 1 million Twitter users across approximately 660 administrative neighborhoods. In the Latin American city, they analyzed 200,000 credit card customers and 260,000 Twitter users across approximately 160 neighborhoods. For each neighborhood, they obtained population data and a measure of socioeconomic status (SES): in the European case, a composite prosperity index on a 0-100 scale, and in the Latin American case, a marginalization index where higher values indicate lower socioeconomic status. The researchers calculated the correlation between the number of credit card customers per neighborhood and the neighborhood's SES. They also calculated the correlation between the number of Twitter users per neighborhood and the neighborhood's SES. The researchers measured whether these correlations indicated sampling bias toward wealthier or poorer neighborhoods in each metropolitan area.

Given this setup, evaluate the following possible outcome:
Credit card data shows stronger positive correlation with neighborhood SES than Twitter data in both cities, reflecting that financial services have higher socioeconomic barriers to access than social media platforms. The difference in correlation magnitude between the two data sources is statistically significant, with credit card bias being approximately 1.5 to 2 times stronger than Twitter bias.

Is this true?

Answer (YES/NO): NO